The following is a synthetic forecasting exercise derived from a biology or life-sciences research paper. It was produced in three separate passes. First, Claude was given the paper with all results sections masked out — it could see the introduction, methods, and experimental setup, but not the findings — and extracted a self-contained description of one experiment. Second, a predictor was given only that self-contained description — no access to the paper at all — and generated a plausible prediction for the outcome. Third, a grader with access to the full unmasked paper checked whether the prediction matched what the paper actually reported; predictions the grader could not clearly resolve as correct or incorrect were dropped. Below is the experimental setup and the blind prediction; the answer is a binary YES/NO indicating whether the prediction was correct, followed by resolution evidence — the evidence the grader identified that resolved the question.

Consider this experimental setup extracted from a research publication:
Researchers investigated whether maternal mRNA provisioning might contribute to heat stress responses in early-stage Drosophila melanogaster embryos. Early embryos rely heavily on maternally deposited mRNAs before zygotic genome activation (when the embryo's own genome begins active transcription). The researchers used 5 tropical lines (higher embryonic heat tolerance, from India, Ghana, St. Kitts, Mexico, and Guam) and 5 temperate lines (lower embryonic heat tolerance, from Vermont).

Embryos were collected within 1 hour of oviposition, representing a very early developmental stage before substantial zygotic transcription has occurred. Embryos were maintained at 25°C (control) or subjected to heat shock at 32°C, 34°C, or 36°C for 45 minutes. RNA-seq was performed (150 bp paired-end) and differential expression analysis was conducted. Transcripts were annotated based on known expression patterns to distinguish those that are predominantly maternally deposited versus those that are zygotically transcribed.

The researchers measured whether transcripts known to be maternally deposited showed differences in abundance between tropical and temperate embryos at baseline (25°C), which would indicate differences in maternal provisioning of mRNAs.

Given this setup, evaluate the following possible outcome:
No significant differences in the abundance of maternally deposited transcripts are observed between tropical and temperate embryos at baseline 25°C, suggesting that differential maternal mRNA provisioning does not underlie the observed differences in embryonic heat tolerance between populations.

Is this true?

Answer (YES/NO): NO